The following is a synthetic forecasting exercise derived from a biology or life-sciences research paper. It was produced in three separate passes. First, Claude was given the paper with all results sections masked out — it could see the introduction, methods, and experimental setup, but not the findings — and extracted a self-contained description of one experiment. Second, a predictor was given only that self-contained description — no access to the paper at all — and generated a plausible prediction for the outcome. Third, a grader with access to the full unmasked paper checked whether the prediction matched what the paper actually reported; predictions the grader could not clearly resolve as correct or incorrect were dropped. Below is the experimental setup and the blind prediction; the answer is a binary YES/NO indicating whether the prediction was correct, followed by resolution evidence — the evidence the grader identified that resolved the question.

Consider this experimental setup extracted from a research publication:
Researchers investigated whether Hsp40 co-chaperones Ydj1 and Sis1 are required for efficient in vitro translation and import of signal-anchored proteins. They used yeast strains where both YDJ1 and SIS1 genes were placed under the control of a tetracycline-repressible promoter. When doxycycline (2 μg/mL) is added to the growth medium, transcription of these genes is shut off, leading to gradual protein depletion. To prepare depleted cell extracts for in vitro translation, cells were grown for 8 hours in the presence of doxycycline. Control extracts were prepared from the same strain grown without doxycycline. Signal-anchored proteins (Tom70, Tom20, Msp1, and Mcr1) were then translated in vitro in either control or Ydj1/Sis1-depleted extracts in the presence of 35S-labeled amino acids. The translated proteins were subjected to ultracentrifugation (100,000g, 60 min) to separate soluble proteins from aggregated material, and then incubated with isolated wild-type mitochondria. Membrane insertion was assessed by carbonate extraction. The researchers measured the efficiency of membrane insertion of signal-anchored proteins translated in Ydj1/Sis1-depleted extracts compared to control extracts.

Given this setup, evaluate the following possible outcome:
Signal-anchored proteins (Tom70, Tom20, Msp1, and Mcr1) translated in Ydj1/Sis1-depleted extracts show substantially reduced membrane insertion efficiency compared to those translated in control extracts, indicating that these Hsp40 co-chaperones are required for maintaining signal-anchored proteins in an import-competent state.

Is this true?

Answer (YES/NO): NO